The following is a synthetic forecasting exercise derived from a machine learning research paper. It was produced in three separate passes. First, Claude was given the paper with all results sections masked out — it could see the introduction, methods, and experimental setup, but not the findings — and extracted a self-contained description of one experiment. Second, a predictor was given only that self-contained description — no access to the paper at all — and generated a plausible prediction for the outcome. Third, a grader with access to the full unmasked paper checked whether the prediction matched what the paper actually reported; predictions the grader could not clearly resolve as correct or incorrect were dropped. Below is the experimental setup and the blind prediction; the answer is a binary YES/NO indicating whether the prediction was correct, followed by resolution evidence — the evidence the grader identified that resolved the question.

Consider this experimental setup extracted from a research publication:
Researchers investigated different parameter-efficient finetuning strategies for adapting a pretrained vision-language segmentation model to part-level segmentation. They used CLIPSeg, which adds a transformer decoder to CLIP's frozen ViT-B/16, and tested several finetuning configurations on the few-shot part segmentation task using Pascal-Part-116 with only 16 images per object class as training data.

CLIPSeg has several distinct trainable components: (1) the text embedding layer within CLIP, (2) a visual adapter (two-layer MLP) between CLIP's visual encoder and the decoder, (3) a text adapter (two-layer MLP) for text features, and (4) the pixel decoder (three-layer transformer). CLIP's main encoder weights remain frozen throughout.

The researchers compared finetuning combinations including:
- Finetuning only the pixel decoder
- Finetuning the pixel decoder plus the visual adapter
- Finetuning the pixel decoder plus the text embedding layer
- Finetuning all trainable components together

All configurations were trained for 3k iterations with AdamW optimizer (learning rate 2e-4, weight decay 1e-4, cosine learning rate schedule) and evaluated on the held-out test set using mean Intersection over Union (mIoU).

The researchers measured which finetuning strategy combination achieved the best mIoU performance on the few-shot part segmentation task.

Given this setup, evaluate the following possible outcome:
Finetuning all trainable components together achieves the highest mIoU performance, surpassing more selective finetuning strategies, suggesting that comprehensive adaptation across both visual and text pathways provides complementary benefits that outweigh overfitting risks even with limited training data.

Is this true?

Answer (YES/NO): YES